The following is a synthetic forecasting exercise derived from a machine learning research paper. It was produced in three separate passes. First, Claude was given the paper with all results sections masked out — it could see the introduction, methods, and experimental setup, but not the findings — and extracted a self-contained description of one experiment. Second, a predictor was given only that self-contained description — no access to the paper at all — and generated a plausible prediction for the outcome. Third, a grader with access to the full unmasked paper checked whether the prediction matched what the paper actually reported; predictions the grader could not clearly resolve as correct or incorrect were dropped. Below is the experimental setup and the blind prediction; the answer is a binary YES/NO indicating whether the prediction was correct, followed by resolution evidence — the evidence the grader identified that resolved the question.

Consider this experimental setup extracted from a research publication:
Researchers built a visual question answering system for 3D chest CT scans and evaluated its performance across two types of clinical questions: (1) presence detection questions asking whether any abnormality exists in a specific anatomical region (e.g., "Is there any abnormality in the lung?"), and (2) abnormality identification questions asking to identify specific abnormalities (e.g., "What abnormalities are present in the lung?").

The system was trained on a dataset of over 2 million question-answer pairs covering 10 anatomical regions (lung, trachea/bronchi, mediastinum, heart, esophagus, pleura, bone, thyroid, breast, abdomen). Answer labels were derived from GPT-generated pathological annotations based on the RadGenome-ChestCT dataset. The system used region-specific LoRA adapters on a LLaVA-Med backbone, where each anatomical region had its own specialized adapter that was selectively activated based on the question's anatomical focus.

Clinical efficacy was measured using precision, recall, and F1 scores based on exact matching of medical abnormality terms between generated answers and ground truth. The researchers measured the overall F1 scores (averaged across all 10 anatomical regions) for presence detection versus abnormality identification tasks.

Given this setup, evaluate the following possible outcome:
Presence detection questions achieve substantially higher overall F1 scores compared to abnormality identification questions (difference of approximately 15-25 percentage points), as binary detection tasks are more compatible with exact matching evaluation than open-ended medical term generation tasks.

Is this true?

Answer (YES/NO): NO